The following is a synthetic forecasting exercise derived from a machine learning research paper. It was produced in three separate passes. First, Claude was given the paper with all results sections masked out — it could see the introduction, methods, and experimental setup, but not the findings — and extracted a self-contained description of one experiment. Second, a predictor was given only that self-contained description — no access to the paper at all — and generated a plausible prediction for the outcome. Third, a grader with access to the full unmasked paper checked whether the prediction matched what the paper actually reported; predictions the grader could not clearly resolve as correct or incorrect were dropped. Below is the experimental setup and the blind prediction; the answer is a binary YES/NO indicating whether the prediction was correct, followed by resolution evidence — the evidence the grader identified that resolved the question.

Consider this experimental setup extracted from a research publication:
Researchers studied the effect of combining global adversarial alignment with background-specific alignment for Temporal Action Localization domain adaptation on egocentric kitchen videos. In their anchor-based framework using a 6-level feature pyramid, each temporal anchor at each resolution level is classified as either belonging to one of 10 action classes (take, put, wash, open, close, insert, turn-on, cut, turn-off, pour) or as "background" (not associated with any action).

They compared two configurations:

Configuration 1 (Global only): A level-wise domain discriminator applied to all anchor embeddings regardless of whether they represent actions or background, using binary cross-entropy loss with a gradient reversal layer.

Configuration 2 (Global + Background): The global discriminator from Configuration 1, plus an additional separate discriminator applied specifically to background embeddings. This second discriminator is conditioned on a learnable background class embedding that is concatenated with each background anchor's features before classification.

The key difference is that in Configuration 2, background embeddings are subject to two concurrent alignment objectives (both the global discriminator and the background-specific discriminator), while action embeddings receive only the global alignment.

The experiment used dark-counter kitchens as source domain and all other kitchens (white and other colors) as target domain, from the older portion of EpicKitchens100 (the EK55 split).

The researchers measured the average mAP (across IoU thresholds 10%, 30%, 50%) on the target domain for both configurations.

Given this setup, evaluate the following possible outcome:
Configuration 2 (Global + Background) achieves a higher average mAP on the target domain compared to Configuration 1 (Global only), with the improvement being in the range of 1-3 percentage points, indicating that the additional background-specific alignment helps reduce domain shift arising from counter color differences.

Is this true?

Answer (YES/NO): NO